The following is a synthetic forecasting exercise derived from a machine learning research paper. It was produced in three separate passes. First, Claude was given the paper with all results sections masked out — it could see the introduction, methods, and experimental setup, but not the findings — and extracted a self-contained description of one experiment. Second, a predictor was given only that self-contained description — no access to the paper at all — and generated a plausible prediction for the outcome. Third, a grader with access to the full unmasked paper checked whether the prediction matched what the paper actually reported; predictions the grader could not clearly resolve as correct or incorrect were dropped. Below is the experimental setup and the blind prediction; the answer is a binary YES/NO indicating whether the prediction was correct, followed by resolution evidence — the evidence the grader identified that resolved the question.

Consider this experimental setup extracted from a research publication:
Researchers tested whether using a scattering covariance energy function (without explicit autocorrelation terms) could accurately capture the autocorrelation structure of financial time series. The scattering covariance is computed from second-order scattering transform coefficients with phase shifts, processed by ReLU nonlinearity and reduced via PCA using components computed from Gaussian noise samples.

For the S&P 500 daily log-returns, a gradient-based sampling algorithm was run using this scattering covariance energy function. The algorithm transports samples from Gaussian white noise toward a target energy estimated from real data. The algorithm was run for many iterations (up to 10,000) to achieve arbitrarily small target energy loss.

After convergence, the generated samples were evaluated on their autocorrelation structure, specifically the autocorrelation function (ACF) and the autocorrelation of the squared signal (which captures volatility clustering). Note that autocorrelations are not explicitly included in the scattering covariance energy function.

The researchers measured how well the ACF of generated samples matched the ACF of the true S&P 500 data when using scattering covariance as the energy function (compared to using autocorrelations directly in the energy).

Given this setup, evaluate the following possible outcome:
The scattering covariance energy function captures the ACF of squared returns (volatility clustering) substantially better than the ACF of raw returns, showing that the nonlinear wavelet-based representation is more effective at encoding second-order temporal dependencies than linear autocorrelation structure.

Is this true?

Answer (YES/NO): NO